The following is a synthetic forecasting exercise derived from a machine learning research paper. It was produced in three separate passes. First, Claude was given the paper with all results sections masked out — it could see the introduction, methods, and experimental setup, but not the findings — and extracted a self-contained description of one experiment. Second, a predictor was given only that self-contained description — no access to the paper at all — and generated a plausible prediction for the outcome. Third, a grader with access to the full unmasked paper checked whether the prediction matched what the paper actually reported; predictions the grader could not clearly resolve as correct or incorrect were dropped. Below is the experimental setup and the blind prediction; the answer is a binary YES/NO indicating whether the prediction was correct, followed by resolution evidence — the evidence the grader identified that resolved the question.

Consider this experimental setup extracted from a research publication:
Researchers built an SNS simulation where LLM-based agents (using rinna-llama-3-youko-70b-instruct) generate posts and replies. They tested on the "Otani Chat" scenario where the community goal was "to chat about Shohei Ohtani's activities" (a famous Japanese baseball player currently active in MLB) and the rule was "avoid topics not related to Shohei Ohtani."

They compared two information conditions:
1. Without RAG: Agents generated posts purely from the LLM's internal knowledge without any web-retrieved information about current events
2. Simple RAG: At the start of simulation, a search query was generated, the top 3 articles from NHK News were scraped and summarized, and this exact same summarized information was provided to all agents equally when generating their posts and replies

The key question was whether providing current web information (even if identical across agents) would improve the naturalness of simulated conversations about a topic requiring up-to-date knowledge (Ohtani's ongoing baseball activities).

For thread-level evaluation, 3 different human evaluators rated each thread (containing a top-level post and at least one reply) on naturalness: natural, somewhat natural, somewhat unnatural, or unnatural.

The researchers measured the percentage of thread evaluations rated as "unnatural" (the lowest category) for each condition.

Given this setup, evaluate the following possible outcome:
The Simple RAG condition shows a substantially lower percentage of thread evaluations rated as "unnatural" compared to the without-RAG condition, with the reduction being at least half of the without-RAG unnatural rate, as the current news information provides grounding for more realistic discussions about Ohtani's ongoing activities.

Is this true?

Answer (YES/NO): NO